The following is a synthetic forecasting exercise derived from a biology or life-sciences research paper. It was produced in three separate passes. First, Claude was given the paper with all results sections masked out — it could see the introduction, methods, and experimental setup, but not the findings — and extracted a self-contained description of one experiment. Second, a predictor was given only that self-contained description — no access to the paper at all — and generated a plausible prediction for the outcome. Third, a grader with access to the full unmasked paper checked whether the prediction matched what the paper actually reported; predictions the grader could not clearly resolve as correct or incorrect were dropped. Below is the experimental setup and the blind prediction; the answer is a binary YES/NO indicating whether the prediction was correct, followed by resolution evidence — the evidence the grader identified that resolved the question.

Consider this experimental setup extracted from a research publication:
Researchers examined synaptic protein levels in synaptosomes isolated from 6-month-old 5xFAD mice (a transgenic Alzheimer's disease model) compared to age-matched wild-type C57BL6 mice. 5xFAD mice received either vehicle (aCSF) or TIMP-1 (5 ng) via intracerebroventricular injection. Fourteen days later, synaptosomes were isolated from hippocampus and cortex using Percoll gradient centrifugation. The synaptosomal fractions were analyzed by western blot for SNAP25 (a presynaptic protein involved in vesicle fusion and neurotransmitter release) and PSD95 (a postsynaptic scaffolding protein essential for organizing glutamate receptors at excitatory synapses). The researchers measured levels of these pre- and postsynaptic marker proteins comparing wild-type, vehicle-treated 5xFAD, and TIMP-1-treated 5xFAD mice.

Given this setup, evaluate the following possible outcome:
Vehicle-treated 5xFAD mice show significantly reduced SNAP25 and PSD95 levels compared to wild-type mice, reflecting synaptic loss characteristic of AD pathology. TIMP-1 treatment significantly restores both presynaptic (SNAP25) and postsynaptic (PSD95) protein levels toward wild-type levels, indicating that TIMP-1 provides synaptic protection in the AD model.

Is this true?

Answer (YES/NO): YES